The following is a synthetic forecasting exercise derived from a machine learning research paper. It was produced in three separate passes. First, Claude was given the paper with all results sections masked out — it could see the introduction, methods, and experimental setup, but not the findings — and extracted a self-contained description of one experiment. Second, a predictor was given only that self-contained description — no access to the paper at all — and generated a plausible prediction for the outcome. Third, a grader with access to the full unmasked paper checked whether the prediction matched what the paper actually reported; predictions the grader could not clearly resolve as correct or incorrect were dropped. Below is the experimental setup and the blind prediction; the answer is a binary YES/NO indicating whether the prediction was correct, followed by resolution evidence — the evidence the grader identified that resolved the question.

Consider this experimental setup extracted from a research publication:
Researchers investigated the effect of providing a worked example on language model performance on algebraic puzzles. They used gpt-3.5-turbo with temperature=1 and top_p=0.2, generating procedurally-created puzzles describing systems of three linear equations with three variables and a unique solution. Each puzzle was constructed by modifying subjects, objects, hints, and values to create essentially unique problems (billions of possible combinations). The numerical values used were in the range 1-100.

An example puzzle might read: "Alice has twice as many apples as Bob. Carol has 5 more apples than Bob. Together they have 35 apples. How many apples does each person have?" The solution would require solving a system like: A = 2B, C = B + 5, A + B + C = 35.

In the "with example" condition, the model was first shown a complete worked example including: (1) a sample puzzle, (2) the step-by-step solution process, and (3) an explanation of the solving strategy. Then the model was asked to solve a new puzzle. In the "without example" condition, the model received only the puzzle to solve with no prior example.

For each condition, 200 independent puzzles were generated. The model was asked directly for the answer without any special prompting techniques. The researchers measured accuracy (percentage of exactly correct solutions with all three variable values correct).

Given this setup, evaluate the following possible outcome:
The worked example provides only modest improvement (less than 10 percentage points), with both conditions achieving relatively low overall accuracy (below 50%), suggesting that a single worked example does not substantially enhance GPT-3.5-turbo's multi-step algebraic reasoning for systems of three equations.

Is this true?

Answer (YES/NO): NO